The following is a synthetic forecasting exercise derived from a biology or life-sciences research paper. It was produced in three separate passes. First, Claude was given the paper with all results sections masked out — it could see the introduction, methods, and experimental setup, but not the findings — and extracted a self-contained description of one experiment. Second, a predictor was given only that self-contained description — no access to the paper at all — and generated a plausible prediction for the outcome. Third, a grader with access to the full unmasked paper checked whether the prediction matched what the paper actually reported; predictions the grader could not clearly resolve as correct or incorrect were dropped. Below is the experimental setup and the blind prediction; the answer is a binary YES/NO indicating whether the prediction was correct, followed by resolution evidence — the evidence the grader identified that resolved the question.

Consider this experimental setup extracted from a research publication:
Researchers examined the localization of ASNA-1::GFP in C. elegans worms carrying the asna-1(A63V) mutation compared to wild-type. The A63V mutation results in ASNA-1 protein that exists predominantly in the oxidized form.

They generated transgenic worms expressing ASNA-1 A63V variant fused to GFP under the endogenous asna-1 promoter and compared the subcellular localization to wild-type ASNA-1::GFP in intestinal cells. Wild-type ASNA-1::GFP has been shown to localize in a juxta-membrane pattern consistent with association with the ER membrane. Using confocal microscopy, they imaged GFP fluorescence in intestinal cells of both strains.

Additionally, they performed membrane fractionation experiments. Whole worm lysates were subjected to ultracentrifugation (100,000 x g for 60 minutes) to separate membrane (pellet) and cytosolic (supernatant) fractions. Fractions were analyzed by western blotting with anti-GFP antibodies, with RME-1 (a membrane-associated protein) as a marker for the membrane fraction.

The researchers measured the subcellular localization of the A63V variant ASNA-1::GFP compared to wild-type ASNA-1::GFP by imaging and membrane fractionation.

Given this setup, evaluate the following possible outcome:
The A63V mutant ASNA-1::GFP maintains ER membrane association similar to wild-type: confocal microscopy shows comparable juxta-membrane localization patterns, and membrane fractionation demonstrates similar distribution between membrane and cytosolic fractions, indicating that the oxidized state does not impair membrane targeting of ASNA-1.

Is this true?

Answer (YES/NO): NO